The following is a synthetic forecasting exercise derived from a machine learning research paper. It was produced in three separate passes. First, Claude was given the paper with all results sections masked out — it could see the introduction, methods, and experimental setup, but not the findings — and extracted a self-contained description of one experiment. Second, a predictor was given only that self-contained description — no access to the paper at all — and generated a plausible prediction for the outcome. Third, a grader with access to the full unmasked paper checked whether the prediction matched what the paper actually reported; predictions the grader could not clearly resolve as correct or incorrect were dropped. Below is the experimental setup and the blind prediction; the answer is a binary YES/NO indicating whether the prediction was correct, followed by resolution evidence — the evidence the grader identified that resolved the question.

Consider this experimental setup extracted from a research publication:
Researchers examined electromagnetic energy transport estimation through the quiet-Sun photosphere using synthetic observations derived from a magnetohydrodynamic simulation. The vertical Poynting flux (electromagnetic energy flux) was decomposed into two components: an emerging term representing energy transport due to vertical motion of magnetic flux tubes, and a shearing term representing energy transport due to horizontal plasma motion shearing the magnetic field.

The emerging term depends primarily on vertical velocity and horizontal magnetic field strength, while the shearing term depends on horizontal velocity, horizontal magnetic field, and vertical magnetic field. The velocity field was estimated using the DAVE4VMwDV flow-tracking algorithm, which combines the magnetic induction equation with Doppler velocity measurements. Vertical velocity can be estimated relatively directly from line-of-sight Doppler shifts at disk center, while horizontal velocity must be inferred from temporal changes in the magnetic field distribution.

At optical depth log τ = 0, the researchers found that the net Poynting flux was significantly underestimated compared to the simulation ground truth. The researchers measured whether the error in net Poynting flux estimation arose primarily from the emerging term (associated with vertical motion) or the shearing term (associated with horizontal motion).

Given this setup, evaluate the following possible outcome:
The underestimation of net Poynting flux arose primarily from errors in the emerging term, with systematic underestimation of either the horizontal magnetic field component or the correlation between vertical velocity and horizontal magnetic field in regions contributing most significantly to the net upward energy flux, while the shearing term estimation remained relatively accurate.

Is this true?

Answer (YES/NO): NO